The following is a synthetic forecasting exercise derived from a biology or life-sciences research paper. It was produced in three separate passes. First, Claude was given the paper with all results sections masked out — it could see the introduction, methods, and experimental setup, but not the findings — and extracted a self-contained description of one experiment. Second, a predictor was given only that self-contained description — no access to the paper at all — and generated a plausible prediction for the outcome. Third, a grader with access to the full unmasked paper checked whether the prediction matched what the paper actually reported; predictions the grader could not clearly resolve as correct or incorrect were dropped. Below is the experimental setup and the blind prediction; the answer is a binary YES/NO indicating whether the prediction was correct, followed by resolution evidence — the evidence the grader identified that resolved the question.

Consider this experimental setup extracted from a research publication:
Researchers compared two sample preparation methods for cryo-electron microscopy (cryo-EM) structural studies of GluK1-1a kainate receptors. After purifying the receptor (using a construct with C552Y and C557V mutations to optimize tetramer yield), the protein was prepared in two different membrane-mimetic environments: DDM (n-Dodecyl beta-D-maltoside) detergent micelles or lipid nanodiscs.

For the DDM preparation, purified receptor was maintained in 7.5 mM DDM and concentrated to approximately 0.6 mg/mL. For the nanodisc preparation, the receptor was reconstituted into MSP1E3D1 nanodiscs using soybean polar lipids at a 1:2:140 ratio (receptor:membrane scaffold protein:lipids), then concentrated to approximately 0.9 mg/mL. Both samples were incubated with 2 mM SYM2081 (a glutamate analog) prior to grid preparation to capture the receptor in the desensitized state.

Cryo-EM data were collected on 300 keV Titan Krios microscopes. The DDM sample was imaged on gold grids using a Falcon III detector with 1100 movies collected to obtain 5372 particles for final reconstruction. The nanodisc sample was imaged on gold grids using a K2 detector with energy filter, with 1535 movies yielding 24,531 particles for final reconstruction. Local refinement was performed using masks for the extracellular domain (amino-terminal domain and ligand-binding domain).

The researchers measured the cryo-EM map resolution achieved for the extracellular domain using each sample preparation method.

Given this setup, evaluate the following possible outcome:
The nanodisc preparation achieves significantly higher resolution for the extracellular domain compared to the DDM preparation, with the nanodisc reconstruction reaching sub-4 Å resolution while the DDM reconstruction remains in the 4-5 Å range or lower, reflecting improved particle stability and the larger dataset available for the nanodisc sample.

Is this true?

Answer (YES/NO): NO